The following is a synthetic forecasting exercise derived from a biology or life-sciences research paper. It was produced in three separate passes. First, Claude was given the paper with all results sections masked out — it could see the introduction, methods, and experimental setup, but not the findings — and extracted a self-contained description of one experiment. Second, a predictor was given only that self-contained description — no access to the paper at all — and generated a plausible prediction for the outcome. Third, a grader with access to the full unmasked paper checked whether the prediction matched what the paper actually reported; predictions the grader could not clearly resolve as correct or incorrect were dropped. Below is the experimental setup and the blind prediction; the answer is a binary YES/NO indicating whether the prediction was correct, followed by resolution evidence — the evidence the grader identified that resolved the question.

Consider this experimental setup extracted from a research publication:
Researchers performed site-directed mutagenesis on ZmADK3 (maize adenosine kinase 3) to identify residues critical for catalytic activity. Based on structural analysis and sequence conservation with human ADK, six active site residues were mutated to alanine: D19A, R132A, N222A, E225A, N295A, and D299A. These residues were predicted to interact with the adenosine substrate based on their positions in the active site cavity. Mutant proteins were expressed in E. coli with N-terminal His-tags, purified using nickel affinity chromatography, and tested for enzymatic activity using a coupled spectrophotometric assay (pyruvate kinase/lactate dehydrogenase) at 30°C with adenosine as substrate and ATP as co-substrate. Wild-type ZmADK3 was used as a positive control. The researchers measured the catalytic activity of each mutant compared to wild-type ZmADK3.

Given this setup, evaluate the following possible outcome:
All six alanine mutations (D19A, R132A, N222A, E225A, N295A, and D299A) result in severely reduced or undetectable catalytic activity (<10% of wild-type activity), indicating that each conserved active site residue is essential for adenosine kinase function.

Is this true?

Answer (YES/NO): NO